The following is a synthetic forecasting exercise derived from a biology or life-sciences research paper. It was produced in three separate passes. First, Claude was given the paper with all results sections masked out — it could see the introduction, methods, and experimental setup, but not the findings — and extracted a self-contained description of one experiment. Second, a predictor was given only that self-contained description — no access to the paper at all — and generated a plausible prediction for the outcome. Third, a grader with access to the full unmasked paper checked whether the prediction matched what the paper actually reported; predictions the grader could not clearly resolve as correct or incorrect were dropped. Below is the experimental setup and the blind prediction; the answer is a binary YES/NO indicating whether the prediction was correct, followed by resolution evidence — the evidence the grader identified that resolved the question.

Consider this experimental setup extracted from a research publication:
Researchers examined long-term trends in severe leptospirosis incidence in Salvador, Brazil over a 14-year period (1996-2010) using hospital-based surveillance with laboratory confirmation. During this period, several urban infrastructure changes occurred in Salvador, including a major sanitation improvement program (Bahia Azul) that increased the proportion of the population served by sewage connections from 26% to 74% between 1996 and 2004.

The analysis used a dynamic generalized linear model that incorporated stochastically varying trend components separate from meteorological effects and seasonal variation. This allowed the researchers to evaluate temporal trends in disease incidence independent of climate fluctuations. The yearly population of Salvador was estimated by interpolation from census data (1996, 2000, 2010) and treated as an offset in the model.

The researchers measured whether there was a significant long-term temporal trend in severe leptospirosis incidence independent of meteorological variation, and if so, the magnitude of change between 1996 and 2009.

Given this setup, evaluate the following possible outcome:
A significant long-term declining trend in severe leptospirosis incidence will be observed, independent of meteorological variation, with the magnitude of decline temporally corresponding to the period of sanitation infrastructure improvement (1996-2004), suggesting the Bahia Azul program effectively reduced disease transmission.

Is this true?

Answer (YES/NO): NO